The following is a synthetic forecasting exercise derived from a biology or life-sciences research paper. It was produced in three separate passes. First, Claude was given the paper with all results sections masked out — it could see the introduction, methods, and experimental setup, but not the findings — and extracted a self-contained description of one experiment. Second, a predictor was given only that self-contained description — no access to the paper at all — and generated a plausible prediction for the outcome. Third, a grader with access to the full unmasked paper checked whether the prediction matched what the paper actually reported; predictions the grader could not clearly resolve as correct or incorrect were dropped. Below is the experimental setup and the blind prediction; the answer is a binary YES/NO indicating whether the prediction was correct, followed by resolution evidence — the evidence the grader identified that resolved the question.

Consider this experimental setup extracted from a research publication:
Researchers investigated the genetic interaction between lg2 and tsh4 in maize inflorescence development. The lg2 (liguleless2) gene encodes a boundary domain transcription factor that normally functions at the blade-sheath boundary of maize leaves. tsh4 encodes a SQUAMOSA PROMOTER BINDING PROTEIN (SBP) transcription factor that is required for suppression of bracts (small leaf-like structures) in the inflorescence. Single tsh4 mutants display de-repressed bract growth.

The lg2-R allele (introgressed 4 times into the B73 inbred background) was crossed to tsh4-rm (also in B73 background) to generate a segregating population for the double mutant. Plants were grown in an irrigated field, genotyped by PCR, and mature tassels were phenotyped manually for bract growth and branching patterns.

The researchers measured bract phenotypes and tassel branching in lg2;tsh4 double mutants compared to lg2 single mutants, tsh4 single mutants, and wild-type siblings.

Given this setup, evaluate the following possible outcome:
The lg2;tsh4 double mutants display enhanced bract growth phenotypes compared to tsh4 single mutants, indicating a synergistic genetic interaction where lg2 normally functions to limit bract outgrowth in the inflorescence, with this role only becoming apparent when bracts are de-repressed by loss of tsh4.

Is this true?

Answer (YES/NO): YES